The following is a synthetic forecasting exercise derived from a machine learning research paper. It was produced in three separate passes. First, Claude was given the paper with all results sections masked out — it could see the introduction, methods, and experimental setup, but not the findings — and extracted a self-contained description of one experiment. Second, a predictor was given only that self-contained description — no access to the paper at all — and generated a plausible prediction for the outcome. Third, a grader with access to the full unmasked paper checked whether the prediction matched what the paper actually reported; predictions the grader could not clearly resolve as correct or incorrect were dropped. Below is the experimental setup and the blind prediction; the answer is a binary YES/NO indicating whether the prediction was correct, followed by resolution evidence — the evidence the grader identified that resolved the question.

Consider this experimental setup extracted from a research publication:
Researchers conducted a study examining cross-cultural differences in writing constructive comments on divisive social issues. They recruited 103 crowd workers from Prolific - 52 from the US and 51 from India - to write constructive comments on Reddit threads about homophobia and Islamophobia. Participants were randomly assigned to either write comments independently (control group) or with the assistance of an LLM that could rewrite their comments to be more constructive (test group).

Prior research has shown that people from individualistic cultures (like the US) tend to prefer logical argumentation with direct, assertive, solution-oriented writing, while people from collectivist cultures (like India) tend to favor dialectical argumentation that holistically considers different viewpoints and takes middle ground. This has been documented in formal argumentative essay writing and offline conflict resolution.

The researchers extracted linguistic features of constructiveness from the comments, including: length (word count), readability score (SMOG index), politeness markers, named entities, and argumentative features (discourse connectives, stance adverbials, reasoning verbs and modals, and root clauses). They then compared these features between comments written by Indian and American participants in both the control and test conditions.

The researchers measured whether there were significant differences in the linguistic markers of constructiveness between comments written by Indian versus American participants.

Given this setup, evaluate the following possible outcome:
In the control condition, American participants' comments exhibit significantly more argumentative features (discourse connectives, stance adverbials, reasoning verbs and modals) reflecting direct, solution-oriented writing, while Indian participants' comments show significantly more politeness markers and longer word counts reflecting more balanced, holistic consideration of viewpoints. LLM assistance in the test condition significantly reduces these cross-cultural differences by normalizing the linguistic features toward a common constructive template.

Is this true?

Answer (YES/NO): NO